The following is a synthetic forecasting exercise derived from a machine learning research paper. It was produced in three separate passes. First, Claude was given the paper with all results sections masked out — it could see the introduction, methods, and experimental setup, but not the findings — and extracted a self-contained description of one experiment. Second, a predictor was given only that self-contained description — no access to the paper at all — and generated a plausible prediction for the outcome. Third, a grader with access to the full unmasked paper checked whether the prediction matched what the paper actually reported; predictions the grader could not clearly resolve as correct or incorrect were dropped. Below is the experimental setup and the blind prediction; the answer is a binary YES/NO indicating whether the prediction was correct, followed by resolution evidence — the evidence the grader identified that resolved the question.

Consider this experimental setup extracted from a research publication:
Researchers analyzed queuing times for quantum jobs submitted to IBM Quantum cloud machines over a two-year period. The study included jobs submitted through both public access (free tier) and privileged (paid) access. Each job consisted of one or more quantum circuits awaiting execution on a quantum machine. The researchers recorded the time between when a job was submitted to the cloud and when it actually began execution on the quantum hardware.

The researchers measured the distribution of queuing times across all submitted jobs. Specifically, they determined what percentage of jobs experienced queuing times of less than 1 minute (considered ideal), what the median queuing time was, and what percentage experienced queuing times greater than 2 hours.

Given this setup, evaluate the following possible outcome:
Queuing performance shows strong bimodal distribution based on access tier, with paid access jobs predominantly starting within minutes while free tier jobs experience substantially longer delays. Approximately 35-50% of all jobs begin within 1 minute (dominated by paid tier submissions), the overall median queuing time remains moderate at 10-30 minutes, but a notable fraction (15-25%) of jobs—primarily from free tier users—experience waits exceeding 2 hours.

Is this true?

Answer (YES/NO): NO